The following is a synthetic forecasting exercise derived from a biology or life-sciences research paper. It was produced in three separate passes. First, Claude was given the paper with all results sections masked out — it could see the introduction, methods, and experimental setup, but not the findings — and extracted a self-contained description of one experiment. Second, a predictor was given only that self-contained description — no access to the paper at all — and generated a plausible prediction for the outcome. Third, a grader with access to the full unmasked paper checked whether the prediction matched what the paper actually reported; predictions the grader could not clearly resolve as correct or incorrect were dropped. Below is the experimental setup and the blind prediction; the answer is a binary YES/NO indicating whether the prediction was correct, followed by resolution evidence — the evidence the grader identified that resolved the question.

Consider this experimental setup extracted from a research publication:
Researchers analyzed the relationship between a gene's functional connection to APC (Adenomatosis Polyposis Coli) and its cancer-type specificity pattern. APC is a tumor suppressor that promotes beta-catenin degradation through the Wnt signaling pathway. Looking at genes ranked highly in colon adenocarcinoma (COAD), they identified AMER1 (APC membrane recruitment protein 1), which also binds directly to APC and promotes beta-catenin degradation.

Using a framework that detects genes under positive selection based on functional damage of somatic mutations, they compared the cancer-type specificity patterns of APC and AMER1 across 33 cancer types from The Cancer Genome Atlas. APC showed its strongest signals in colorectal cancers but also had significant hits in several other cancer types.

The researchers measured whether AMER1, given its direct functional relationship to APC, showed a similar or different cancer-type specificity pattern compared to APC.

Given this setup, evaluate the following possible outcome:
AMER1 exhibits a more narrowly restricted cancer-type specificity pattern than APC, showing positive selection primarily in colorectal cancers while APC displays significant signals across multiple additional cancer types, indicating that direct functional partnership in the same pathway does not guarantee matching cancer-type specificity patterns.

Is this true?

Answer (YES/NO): YES